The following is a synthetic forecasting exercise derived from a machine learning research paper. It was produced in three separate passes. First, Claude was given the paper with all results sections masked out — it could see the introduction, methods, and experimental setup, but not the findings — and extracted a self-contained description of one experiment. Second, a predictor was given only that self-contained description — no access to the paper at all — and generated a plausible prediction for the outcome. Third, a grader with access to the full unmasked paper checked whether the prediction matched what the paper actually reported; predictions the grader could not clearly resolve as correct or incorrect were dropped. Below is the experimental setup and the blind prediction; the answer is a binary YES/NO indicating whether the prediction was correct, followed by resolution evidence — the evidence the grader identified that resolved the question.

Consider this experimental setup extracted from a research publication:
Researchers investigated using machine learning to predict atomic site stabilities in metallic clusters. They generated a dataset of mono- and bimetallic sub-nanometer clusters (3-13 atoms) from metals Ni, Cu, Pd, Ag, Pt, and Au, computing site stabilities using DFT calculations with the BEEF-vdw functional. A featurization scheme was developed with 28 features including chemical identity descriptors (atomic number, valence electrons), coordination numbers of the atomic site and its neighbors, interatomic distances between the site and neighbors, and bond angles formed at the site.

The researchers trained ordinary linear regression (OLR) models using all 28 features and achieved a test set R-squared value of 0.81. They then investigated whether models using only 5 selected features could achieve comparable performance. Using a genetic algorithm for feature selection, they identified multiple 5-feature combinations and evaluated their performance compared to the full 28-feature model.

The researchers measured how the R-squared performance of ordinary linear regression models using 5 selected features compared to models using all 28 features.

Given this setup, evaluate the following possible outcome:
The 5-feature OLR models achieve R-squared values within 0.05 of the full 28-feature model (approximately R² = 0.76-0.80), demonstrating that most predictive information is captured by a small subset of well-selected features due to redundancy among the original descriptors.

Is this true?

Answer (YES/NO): YES